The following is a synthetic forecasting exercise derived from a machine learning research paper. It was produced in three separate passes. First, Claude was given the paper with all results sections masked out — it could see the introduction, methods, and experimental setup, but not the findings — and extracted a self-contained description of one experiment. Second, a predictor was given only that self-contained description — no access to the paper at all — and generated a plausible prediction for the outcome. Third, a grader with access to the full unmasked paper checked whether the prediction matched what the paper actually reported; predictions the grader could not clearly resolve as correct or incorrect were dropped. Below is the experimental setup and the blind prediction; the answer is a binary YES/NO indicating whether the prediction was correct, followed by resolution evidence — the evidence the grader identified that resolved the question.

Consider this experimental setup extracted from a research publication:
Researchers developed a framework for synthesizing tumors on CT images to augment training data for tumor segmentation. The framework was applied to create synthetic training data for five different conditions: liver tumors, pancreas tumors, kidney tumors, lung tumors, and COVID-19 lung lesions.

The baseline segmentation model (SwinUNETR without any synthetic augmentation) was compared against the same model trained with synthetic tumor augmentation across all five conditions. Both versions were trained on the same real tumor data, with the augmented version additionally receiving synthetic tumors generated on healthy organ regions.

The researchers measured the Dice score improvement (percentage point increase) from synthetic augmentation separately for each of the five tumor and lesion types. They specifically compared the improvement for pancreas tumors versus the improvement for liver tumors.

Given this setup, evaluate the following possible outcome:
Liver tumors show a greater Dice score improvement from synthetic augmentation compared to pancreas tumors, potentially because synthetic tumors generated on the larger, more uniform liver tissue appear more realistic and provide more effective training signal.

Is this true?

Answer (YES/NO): YES